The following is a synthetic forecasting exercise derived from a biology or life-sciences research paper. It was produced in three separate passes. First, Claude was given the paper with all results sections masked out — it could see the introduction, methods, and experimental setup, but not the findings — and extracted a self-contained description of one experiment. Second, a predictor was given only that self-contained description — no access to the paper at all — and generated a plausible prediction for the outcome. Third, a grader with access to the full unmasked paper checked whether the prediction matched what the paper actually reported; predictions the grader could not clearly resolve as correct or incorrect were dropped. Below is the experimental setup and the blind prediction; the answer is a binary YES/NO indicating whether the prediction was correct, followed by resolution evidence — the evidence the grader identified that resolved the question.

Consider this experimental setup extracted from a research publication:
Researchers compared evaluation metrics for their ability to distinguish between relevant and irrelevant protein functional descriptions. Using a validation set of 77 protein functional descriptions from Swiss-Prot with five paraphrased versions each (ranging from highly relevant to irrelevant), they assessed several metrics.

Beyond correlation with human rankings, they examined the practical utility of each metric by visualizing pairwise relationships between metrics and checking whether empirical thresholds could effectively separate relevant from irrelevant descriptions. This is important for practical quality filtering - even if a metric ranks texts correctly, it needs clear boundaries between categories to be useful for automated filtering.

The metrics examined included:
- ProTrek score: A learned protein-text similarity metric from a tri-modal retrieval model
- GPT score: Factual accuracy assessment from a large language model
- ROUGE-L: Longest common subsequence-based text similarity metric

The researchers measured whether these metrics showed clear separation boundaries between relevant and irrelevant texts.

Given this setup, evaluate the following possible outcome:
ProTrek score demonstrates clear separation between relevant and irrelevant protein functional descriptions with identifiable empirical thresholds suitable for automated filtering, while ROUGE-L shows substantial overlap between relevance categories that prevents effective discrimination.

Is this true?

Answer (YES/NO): YES